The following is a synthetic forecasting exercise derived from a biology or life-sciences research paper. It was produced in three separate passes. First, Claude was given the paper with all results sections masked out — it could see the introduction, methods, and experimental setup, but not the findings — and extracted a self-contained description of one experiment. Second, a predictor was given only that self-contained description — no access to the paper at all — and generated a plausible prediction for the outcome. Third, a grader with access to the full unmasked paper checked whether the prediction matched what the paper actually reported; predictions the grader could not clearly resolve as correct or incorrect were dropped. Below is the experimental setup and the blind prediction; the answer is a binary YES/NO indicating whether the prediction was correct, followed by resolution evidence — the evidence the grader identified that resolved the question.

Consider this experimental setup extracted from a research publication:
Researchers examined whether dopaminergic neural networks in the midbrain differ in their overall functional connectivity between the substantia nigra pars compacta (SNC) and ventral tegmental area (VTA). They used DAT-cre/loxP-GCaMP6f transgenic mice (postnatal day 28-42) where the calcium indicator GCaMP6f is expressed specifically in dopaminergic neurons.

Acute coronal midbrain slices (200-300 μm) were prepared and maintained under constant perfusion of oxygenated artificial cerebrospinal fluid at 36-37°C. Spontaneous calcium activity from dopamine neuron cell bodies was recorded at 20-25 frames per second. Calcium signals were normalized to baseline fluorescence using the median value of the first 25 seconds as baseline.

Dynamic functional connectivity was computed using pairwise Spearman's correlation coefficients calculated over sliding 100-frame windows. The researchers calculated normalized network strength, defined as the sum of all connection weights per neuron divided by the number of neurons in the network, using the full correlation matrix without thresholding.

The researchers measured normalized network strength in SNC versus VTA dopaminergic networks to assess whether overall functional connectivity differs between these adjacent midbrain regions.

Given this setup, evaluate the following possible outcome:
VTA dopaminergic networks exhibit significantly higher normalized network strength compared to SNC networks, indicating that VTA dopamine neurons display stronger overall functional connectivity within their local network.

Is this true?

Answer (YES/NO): YES